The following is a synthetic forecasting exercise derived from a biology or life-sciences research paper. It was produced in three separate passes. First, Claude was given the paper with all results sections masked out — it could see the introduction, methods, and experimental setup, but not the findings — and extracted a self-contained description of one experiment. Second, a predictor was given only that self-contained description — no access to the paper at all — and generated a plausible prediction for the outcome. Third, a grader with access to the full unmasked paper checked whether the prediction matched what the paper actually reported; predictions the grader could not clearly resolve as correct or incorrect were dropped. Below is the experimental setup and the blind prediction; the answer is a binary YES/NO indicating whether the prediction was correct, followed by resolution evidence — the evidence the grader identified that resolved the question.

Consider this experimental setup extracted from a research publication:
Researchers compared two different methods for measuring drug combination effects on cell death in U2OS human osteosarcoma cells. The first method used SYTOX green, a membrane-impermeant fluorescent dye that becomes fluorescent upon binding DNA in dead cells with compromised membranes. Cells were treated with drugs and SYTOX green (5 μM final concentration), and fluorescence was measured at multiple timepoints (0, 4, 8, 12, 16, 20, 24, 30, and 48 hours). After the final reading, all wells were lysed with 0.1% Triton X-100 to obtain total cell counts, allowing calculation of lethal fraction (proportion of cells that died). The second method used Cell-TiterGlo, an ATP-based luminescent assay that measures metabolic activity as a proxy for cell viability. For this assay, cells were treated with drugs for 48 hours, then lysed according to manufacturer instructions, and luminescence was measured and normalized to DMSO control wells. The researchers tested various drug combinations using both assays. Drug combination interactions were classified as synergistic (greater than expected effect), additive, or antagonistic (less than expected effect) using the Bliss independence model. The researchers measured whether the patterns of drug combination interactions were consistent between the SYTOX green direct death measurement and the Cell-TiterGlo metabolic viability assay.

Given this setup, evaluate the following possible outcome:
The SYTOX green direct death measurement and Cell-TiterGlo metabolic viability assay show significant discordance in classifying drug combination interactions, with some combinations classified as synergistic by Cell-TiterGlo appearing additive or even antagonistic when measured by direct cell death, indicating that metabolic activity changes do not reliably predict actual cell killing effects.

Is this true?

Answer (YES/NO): NO